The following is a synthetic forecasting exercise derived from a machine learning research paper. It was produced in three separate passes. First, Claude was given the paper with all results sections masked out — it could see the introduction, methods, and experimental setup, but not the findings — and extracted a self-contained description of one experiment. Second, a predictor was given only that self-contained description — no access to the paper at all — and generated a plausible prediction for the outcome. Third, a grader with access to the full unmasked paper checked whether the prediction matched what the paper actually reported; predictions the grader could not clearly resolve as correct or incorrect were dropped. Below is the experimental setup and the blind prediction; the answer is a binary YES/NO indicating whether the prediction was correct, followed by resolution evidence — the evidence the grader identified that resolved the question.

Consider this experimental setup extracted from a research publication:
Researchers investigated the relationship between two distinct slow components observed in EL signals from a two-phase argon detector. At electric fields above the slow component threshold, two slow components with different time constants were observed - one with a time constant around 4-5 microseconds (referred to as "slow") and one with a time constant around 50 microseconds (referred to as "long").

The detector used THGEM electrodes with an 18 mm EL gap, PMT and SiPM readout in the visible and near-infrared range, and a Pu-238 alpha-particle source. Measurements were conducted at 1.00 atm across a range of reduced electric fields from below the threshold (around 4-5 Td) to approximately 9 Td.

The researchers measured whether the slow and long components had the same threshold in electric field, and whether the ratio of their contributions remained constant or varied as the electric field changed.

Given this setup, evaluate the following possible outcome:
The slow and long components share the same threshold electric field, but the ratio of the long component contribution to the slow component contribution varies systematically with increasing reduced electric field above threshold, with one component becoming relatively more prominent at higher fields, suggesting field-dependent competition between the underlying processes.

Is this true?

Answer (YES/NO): NO